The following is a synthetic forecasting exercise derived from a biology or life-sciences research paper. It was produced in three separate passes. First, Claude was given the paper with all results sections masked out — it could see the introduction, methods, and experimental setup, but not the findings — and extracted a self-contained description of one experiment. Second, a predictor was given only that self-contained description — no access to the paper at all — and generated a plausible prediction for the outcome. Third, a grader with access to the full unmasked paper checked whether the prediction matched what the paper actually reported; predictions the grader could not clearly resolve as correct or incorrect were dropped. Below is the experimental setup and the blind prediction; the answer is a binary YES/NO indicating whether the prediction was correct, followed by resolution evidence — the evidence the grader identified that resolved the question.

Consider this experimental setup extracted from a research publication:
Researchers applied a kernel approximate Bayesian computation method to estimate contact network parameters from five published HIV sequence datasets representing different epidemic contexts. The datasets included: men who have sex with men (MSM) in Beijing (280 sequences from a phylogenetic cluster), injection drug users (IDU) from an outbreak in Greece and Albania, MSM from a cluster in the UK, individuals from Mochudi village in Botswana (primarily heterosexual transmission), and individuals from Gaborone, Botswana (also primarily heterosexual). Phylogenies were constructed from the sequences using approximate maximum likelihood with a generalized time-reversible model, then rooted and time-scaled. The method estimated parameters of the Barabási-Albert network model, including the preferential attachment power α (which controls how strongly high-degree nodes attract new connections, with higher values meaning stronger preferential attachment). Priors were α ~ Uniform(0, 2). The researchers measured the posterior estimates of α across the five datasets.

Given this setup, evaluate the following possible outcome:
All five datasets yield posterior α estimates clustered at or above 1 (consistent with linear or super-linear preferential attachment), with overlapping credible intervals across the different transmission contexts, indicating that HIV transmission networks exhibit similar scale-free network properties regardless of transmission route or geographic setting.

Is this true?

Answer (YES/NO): NO